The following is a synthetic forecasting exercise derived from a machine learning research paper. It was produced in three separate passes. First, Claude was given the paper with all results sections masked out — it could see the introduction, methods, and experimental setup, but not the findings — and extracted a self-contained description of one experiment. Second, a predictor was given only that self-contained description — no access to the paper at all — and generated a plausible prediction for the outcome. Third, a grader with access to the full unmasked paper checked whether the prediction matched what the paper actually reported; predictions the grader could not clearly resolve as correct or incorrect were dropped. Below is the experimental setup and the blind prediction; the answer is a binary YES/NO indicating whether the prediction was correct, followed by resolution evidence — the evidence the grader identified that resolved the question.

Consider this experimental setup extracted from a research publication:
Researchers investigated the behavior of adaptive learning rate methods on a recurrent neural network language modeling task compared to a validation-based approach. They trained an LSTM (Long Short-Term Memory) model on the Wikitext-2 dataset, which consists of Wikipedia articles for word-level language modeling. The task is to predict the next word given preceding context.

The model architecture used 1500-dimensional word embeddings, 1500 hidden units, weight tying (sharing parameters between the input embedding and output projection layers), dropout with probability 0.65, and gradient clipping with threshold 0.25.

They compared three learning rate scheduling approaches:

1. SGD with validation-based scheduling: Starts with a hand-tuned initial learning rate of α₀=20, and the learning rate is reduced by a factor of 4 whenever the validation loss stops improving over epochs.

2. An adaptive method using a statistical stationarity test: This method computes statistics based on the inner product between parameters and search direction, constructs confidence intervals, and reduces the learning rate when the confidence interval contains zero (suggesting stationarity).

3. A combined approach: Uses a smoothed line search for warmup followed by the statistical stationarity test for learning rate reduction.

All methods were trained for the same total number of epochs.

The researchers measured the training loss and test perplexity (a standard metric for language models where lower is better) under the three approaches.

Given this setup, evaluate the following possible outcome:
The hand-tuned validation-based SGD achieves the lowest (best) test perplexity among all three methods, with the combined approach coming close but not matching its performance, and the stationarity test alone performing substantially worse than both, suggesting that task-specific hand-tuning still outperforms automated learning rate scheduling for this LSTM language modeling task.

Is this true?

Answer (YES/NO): NO